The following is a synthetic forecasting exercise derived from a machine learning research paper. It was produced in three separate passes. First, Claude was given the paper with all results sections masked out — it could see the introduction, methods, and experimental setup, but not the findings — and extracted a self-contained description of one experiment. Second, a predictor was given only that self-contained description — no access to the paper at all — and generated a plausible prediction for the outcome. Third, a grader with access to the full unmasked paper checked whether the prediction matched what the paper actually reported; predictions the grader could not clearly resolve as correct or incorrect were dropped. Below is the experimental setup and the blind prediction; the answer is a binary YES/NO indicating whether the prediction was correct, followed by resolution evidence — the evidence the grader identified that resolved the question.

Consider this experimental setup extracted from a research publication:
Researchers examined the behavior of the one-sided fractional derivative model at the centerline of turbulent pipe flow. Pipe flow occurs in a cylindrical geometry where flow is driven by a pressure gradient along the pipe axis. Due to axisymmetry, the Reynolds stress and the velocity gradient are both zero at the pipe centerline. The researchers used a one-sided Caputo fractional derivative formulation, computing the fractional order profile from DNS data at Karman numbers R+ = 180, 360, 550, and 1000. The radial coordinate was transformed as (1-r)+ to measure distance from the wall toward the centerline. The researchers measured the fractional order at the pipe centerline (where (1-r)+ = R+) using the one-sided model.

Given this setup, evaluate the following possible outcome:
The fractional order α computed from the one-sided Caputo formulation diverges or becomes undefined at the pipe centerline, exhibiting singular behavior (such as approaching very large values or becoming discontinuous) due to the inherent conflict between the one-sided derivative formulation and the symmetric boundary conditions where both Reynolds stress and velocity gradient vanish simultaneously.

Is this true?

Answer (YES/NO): NO